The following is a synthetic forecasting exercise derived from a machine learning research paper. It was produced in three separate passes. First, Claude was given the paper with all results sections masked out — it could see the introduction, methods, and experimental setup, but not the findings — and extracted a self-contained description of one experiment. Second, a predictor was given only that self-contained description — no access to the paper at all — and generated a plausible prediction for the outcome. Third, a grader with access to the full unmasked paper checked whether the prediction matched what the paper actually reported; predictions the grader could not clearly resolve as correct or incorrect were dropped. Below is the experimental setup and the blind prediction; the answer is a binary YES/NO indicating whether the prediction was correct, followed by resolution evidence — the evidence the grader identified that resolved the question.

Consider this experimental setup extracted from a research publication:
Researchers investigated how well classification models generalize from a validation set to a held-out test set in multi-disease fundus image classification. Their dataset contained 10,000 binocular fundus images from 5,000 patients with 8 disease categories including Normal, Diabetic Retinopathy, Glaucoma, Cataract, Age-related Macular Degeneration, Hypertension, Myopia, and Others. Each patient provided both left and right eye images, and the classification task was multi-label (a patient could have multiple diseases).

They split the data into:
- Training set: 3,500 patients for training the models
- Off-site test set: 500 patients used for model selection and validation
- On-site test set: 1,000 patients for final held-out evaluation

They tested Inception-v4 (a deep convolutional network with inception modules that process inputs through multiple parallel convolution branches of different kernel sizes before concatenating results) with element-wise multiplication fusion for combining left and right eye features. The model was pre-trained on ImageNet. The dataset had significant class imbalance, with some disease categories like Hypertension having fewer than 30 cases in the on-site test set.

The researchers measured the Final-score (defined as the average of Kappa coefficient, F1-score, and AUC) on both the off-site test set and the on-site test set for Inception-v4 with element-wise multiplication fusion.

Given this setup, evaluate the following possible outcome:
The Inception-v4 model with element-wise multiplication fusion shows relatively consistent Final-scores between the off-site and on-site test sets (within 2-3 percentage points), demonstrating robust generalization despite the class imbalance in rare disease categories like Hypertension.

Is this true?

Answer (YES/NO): NO